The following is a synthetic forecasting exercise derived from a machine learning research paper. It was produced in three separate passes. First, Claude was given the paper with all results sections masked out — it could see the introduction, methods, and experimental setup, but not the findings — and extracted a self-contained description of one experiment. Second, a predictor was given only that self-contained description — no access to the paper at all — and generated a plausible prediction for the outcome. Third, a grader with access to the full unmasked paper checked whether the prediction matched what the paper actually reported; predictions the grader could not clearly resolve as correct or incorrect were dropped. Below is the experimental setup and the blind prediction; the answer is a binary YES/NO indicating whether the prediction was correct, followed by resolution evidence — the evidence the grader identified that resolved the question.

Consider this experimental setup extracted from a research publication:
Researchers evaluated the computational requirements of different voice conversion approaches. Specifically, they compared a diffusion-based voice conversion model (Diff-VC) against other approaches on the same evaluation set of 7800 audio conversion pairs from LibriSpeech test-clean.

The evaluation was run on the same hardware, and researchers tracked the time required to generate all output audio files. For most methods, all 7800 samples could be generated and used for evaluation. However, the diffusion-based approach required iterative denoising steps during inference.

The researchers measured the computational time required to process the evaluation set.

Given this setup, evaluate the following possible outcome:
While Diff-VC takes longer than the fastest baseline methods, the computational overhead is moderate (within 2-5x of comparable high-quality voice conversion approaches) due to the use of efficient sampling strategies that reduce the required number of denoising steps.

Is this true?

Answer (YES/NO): NO